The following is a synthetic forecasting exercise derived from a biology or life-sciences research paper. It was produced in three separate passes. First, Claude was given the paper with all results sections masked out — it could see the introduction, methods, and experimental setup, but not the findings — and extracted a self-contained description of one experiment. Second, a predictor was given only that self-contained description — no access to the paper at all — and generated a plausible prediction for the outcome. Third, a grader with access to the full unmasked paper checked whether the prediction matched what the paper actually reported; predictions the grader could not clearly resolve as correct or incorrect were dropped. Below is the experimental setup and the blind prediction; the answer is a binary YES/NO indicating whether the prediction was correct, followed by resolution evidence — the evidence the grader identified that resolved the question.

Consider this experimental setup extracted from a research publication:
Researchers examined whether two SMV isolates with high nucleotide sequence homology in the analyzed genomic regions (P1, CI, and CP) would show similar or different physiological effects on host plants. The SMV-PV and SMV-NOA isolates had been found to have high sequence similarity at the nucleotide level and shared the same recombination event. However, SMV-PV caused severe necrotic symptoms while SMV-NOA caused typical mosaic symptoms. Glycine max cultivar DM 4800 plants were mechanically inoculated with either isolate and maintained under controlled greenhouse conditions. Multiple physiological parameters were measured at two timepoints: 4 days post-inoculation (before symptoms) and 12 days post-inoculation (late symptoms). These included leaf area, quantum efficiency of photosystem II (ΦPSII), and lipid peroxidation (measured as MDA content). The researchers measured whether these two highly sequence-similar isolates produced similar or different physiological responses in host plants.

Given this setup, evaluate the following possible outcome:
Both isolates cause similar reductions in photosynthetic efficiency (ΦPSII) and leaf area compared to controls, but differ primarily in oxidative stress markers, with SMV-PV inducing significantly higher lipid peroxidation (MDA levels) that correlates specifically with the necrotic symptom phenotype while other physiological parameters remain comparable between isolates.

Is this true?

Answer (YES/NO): NO